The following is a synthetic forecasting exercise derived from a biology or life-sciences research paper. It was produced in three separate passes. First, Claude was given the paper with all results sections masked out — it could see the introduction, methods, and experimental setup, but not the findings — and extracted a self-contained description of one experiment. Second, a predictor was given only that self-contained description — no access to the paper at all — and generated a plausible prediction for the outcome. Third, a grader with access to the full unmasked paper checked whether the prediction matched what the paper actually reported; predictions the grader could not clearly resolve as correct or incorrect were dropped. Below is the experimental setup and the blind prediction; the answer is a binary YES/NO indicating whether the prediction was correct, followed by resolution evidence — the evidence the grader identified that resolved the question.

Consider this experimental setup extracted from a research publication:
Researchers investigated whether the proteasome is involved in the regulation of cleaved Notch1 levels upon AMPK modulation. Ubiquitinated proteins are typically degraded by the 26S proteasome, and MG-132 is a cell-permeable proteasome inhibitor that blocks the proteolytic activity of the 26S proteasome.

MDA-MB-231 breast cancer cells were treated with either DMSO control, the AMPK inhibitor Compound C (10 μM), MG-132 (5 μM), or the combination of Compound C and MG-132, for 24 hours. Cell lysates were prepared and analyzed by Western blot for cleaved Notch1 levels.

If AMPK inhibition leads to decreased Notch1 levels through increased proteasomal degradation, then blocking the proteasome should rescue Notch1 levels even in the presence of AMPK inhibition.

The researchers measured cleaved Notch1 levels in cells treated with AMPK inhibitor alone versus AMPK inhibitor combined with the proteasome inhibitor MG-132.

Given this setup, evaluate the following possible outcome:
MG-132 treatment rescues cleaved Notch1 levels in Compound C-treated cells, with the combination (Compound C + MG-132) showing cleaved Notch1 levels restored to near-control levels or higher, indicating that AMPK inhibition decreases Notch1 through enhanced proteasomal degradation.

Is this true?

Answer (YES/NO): YES